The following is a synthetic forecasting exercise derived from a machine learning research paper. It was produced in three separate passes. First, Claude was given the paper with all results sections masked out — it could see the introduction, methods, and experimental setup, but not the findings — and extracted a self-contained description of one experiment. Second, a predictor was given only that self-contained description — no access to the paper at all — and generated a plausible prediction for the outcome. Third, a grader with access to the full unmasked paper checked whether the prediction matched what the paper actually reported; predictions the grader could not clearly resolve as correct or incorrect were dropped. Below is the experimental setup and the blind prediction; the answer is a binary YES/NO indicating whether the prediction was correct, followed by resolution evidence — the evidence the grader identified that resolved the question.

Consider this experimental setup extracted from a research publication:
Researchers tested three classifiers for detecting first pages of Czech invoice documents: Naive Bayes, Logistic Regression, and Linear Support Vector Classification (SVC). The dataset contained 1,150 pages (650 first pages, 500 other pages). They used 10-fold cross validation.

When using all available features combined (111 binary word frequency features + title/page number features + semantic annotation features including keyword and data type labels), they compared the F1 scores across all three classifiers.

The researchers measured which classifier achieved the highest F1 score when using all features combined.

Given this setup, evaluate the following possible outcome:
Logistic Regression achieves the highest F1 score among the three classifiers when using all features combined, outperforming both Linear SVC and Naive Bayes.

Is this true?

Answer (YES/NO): YES